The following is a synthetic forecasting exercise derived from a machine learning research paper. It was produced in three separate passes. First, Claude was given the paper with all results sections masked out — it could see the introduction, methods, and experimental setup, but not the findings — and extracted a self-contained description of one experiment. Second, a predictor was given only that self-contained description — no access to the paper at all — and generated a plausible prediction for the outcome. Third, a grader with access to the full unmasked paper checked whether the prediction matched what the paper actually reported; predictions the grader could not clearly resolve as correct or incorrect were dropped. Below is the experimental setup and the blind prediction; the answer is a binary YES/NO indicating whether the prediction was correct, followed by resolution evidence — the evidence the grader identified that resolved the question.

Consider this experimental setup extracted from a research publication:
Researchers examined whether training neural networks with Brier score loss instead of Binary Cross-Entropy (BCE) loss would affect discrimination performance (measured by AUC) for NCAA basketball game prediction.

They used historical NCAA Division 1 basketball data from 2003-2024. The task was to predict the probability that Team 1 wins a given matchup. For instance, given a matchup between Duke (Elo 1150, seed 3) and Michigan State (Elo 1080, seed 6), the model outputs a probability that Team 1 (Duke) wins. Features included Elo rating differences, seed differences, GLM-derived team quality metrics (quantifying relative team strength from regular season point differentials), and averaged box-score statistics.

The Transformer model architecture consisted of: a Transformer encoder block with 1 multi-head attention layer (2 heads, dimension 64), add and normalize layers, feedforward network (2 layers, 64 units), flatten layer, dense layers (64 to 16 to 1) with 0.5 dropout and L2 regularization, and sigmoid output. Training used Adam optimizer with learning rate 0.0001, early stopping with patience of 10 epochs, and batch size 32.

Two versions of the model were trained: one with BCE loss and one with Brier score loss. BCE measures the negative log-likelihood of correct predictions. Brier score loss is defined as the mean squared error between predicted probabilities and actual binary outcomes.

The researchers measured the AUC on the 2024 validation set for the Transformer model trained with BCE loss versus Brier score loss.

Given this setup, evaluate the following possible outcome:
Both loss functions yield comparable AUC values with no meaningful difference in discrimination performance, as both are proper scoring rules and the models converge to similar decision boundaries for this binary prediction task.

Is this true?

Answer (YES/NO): NO